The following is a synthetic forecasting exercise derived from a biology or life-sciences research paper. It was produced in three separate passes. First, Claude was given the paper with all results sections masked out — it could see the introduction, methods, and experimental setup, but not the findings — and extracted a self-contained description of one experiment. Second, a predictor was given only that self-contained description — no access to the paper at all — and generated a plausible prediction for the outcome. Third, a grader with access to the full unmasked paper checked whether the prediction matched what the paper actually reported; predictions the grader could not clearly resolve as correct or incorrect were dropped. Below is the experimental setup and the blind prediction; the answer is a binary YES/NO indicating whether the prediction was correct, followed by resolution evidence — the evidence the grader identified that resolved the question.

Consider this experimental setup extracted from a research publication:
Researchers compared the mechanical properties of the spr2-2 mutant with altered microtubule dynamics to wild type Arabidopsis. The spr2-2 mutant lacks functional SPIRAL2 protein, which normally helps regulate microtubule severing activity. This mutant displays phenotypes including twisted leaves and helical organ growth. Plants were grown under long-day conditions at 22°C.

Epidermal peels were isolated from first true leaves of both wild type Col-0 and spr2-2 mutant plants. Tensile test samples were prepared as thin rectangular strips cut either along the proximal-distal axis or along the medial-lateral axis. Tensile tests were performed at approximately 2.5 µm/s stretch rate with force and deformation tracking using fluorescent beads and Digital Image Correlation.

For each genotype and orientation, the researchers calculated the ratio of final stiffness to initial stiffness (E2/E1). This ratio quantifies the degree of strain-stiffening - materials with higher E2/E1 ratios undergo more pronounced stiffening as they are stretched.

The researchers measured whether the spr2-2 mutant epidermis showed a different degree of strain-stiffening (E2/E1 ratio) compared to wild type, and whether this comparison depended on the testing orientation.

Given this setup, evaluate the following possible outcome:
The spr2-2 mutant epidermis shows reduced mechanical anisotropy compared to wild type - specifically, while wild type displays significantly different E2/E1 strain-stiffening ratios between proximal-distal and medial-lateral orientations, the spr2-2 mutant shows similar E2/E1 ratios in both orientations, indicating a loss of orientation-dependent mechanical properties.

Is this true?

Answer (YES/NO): NO